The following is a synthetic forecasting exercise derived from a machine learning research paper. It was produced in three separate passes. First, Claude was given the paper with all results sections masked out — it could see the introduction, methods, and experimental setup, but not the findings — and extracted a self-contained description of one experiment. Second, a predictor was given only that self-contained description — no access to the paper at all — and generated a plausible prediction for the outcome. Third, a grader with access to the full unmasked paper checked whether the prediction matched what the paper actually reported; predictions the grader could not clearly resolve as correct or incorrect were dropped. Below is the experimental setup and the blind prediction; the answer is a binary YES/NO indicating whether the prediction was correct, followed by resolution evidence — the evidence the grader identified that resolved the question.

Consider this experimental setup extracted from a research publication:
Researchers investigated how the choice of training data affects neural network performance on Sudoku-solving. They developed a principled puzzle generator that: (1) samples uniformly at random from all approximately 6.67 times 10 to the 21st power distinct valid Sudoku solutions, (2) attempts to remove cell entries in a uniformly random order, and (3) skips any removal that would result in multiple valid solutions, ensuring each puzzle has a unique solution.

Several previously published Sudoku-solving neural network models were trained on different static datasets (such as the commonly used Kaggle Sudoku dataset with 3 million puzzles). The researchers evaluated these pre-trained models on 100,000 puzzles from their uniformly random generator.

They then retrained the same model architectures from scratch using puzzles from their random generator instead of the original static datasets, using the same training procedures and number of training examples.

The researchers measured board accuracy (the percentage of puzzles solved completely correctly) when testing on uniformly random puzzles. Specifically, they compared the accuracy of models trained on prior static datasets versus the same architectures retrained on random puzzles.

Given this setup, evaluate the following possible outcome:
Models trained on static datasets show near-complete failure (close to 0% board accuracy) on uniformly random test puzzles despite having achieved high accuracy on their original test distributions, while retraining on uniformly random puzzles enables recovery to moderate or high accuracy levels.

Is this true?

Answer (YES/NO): NO